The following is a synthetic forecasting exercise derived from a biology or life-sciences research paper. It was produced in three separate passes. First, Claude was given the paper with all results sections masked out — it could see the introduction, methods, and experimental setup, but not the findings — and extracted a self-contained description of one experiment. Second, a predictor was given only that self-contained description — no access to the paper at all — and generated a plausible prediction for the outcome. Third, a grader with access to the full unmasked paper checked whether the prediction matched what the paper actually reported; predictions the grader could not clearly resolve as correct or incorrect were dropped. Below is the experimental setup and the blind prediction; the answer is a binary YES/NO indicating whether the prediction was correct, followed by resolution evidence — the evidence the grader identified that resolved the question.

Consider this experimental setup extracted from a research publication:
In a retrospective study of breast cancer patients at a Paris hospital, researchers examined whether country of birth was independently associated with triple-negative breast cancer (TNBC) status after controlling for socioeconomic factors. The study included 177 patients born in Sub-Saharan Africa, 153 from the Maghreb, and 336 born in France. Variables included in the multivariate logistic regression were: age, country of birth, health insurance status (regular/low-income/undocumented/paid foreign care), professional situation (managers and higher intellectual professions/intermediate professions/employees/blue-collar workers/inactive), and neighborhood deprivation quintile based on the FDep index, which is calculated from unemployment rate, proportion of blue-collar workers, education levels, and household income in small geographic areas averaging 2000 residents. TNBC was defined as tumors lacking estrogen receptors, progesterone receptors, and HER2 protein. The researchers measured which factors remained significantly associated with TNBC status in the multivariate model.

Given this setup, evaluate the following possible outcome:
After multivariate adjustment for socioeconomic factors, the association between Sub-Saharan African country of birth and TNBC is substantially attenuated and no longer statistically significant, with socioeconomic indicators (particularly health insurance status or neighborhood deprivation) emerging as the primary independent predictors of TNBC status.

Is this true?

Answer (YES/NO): NO